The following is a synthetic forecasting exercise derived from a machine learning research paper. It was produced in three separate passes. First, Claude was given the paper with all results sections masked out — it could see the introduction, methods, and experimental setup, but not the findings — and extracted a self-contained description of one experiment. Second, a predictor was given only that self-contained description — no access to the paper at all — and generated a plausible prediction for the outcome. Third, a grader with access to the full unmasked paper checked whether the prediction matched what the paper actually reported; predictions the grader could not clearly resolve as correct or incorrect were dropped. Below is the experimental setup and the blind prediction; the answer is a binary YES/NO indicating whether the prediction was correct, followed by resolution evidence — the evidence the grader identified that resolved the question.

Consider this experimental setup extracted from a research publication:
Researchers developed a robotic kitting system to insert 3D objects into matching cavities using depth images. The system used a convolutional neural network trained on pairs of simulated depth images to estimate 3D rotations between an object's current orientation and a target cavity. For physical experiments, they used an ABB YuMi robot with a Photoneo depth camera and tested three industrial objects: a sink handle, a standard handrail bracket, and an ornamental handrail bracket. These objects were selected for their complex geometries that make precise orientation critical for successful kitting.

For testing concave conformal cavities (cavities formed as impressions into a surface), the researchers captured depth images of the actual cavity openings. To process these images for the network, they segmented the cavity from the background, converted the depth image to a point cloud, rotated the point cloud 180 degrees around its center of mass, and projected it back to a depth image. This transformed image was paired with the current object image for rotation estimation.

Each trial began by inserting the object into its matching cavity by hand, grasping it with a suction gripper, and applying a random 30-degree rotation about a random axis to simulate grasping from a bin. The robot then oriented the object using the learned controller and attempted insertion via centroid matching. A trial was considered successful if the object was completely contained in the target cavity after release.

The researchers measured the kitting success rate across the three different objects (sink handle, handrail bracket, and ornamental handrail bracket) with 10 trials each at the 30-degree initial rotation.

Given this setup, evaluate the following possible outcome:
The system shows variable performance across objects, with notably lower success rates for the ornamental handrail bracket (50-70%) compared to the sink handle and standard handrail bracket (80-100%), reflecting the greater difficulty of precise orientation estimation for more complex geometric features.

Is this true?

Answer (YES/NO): NO